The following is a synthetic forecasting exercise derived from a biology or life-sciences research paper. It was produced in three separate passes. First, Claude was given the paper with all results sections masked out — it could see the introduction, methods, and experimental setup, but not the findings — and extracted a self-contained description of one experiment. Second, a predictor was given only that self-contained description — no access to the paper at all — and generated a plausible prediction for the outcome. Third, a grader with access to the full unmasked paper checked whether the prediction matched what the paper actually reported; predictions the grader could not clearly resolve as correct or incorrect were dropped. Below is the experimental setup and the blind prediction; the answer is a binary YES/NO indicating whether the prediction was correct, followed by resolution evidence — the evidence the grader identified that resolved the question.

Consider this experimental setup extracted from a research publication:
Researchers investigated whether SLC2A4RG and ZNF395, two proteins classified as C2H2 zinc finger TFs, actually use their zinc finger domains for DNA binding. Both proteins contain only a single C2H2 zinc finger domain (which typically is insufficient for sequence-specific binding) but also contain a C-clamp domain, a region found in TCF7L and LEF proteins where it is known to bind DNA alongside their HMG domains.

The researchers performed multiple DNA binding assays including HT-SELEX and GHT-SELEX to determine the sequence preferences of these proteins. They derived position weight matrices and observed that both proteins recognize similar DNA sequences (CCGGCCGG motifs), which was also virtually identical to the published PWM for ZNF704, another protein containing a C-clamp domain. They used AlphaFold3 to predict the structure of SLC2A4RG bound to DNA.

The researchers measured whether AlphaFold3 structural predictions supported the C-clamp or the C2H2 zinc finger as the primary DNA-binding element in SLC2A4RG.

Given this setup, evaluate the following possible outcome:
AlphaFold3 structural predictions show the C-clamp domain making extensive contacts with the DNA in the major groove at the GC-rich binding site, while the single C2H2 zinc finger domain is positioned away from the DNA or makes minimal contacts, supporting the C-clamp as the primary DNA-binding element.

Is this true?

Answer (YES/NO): YES